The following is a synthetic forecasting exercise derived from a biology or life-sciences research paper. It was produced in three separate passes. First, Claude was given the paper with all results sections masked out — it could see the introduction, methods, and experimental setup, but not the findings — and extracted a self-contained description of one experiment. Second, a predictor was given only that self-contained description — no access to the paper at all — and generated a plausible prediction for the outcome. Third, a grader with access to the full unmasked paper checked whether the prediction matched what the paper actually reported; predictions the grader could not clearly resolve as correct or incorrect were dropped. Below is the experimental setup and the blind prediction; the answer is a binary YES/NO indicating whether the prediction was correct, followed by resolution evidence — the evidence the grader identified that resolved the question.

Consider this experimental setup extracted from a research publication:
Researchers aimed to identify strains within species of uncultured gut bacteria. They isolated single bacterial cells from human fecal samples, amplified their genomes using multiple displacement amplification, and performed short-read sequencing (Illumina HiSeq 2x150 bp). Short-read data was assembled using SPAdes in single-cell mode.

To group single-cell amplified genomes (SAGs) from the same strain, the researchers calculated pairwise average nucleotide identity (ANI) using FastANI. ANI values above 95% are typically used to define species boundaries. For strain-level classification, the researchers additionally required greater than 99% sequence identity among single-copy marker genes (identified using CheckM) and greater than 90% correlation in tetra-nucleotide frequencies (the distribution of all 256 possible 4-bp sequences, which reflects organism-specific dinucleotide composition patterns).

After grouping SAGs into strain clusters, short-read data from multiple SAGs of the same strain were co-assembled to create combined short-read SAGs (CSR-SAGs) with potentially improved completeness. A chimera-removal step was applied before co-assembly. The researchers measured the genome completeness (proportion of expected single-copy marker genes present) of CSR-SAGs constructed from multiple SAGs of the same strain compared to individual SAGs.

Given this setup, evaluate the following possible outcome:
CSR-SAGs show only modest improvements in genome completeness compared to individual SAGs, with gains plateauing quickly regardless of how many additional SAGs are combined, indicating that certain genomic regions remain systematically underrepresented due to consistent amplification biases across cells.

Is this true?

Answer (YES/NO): NO